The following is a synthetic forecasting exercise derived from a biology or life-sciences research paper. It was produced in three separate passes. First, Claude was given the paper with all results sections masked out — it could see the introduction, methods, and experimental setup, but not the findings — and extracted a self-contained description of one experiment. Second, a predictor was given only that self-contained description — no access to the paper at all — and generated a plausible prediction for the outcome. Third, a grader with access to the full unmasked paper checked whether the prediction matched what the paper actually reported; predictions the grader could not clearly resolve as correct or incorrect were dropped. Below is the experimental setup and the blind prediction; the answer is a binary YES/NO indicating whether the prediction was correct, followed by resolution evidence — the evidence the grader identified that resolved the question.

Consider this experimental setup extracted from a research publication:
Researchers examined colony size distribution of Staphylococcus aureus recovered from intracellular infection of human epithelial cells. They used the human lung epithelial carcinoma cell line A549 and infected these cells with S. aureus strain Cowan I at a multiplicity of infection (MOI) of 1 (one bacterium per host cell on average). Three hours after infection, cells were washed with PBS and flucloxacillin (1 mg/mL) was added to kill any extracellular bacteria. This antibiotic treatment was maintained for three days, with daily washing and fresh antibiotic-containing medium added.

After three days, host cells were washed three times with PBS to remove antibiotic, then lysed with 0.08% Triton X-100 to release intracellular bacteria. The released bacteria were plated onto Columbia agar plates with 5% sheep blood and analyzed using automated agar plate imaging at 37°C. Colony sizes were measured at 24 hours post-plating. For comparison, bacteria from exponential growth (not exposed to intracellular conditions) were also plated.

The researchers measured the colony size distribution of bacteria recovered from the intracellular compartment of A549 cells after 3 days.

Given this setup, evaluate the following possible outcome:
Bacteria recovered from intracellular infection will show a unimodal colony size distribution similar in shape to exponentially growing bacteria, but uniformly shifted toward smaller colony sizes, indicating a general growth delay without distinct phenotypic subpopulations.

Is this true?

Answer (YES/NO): NO